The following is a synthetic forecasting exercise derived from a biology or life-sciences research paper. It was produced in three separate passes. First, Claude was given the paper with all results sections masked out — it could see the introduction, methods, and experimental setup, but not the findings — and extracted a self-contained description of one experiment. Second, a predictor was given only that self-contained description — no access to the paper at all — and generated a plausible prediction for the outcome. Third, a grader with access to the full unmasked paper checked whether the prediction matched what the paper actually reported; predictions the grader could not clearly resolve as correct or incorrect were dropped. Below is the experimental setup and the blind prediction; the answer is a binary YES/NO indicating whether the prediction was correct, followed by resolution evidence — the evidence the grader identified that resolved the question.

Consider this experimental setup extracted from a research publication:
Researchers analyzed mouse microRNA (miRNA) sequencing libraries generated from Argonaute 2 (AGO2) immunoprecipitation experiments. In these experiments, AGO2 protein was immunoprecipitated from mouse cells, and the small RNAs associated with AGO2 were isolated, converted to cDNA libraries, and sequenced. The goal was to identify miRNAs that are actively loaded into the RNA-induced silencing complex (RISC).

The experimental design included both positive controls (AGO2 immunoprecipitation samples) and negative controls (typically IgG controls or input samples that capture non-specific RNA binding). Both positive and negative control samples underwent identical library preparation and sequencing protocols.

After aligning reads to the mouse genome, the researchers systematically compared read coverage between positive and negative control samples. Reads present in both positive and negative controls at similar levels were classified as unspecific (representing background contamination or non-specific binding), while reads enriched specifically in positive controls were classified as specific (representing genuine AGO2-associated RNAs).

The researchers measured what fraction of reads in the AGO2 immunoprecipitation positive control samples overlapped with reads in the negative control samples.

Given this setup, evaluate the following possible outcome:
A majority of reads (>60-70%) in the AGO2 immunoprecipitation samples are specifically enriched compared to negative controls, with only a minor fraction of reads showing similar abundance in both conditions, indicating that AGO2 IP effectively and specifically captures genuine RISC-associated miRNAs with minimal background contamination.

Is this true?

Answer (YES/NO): NO